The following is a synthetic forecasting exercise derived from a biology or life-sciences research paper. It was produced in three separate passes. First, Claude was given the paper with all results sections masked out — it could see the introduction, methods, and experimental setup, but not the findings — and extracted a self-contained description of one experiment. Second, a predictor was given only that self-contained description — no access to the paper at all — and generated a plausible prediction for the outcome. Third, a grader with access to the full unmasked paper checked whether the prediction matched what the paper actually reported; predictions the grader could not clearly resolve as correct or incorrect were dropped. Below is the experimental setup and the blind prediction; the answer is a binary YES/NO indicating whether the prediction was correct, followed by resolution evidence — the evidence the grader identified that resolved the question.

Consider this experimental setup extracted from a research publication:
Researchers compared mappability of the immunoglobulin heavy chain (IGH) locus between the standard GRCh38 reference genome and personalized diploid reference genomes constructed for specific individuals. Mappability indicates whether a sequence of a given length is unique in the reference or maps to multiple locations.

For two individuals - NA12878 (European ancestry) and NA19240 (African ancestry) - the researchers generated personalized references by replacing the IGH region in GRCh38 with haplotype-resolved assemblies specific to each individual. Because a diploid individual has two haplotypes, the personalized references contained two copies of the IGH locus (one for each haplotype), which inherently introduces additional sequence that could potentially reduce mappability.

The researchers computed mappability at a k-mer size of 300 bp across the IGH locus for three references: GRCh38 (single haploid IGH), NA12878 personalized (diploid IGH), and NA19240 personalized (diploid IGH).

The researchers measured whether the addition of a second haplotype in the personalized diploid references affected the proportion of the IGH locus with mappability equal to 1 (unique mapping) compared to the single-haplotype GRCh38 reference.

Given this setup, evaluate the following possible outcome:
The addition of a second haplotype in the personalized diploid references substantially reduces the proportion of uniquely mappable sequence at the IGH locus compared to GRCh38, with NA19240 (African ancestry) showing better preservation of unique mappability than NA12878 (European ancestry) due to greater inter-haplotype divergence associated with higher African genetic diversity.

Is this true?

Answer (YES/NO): NO